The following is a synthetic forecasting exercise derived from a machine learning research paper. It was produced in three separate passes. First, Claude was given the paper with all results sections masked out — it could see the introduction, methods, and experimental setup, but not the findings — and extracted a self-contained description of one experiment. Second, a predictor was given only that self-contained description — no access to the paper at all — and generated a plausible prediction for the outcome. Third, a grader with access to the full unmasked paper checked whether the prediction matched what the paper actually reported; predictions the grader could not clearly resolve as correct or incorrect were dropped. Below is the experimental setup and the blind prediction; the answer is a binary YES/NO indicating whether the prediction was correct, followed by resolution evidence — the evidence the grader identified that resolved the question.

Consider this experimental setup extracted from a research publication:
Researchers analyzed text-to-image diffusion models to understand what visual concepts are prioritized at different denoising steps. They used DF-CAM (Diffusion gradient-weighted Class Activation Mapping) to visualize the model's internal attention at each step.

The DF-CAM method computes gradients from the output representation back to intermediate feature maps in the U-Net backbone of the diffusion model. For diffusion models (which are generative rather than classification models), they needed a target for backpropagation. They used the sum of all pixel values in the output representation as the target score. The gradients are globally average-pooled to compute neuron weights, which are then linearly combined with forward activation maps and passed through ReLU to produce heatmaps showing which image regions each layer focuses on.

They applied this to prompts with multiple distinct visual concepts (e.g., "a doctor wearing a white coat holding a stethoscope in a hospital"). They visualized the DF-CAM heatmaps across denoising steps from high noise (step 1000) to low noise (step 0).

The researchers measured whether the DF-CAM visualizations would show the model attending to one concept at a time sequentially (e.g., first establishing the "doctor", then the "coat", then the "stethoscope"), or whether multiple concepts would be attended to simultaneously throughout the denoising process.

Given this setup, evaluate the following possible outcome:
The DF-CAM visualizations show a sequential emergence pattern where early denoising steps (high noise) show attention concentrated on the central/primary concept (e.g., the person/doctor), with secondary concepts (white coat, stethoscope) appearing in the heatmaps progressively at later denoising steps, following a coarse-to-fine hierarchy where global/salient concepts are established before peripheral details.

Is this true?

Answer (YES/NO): YES